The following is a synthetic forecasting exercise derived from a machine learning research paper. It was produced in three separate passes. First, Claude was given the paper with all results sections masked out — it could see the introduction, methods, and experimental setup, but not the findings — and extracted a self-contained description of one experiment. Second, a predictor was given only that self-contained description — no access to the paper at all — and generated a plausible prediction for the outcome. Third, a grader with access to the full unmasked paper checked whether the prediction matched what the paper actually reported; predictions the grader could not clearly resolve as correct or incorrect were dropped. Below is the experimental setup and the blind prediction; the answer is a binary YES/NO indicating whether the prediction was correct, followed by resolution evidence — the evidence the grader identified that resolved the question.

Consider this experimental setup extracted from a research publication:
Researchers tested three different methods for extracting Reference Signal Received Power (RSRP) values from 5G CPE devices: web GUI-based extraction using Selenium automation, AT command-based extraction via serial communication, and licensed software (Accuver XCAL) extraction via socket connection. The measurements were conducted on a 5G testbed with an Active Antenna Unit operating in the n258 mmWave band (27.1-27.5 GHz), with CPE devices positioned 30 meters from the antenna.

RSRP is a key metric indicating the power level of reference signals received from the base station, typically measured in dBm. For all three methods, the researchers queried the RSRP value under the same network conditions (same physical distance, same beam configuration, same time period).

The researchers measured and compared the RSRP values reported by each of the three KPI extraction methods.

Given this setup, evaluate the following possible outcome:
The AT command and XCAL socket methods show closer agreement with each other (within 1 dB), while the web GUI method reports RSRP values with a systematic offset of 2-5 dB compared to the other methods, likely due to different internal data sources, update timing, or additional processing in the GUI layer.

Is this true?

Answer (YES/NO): NO